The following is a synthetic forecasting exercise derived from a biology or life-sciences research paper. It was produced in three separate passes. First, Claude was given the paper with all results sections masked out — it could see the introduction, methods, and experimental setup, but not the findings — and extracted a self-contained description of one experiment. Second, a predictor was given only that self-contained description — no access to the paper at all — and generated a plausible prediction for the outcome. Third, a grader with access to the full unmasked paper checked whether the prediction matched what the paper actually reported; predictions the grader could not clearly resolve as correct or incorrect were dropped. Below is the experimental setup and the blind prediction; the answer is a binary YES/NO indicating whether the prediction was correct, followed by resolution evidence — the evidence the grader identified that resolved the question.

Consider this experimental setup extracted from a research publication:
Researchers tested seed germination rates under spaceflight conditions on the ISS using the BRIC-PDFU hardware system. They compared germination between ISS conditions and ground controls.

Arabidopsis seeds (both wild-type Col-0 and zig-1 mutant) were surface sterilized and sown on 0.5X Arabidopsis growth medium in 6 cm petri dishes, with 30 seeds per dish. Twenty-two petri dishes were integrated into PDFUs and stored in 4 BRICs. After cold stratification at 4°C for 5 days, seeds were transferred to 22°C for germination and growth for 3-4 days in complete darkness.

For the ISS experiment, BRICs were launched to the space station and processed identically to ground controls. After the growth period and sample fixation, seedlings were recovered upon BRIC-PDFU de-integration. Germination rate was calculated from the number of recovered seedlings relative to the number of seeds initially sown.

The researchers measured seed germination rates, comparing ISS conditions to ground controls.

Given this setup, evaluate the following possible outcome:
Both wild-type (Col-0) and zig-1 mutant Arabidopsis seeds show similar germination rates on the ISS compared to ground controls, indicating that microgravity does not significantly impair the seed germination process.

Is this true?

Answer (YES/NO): YES